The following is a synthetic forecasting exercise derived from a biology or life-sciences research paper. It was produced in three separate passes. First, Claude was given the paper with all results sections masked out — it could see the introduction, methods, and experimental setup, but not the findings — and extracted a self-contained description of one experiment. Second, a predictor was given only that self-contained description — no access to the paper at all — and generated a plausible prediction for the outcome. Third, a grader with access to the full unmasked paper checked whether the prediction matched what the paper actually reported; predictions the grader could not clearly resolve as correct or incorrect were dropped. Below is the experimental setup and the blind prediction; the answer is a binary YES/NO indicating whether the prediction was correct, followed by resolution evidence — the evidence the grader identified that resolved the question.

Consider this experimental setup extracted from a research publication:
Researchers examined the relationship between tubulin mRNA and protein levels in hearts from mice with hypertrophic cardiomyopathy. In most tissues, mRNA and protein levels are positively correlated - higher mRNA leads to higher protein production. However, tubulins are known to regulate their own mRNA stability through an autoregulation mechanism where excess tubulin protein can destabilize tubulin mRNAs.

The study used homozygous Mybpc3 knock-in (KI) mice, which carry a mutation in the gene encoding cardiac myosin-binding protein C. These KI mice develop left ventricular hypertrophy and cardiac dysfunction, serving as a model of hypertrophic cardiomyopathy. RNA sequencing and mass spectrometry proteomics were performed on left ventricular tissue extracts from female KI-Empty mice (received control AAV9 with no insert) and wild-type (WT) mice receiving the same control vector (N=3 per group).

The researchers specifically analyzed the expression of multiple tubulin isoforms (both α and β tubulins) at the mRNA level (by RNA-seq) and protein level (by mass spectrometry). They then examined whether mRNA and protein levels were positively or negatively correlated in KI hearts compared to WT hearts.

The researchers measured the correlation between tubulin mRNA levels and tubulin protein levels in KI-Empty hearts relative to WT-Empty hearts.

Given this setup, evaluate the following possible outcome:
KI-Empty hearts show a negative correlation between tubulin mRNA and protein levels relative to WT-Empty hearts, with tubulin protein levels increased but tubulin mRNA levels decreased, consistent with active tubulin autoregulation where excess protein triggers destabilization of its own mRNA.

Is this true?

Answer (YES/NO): YES